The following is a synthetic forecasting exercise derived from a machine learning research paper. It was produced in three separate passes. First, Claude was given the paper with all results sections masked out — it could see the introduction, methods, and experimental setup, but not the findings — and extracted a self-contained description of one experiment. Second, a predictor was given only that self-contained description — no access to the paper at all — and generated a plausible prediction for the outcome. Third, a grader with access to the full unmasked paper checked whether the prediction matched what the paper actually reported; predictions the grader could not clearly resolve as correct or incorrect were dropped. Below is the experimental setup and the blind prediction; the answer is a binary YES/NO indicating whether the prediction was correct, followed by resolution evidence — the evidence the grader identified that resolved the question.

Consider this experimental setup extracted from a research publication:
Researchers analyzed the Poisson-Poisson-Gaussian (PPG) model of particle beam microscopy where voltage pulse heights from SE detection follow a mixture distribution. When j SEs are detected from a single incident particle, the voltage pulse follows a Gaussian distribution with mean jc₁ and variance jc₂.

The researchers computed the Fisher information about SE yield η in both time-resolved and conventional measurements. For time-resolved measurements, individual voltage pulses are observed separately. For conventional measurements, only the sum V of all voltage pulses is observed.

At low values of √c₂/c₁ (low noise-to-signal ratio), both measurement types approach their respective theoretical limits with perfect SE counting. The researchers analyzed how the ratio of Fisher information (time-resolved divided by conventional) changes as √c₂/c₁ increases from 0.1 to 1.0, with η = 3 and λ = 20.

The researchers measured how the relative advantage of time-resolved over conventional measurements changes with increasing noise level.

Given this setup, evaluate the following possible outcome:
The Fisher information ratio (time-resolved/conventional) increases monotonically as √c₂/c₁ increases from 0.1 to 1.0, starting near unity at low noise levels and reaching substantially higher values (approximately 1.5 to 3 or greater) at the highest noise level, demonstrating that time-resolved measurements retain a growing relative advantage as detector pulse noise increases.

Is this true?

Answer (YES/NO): NO